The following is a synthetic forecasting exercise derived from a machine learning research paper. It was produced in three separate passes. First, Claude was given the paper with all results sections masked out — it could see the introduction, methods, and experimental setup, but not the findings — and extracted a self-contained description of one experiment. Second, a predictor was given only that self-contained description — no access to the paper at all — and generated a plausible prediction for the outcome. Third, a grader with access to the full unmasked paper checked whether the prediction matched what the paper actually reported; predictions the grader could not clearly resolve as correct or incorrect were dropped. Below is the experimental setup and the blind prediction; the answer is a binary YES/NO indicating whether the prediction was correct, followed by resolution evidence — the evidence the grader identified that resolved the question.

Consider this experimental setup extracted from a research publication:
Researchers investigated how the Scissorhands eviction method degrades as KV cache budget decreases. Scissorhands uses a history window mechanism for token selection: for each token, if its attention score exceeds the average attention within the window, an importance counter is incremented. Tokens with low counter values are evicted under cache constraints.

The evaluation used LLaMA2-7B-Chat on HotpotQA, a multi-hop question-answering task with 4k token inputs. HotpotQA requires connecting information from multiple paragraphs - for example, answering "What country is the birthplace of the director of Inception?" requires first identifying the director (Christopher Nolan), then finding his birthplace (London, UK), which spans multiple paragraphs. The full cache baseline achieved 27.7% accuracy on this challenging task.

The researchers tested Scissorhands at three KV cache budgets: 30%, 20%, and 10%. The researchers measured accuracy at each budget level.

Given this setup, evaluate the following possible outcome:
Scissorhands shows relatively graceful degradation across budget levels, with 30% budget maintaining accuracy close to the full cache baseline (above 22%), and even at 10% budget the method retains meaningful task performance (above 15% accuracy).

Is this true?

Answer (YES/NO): NO